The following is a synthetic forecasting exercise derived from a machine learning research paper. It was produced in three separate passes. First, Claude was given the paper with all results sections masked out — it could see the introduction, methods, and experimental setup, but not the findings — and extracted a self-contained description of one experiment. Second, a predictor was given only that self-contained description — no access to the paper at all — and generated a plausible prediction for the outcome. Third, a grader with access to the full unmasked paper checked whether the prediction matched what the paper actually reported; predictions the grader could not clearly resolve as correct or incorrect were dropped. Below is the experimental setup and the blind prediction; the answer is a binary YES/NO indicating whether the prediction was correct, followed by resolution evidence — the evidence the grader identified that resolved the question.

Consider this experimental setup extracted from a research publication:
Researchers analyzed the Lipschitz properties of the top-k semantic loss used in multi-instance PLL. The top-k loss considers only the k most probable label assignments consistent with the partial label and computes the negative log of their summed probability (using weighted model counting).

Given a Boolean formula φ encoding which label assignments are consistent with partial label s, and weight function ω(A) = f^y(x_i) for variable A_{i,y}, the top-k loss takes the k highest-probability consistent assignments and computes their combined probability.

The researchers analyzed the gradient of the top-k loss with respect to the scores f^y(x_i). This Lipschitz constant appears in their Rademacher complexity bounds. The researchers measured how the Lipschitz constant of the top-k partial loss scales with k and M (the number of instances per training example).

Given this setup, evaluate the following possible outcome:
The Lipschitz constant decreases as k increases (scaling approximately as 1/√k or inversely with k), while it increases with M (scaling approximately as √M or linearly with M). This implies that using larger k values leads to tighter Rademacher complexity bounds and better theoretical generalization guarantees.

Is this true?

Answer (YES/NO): NO